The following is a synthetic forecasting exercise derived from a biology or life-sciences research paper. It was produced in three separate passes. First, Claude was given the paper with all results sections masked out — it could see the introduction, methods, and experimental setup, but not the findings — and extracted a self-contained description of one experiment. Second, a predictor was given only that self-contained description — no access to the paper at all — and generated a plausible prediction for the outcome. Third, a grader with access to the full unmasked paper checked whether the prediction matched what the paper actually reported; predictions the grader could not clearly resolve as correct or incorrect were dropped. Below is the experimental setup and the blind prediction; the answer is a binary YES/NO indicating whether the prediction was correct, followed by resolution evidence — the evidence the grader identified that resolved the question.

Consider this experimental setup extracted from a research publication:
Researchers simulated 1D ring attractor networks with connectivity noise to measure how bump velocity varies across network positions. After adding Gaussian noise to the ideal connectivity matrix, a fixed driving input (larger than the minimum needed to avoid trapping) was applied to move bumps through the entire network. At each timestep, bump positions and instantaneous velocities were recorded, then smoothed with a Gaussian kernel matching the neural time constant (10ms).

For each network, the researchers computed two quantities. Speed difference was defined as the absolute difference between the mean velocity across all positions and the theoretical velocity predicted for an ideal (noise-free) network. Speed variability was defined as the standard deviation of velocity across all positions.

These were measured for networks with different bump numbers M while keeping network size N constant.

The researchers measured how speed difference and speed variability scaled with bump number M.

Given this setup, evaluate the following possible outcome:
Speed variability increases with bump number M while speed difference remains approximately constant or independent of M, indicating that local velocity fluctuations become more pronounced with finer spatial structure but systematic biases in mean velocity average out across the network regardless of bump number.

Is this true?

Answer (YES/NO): NO